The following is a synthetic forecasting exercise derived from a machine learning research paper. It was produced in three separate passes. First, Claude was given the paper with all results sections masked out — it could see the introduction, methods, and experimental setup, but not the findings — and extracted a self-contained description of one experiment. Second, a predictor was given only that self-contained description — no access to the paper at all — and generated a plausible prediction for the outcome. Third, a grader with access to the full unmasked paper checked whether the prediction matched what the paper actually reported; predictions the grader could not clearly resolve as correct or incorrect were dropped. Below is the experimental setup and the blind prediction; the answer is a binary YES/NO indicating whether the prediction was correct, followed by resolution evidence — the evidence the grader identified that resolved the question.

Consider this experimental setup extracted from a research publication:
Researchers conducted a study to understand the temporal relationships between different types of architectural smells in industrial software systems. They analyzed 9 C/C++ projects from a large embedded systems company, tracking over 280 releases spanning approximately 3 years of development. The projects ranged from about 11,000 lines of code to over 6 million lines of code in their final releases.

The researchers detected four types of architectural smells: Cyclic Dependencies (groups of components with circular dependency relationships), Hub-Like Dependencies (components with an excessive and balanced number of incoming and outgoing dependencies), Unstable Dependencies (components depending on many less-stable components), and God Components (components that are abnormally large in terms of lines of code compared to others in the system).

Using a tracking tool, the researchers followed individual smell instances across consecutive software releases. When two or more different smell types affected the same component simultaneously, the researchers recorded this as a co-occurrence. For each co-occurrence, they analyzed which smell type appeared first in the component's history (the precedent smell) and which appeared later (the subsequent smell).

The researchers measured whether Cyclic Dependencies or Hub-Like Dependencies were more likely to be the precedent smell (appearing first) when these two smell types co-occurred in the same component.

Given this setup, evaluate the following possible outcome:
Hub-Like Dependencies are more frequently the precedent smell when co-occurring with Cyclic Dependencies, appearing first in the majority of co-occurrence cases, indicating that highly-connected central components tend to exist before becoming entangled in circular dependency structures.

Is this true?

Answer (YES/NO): NO